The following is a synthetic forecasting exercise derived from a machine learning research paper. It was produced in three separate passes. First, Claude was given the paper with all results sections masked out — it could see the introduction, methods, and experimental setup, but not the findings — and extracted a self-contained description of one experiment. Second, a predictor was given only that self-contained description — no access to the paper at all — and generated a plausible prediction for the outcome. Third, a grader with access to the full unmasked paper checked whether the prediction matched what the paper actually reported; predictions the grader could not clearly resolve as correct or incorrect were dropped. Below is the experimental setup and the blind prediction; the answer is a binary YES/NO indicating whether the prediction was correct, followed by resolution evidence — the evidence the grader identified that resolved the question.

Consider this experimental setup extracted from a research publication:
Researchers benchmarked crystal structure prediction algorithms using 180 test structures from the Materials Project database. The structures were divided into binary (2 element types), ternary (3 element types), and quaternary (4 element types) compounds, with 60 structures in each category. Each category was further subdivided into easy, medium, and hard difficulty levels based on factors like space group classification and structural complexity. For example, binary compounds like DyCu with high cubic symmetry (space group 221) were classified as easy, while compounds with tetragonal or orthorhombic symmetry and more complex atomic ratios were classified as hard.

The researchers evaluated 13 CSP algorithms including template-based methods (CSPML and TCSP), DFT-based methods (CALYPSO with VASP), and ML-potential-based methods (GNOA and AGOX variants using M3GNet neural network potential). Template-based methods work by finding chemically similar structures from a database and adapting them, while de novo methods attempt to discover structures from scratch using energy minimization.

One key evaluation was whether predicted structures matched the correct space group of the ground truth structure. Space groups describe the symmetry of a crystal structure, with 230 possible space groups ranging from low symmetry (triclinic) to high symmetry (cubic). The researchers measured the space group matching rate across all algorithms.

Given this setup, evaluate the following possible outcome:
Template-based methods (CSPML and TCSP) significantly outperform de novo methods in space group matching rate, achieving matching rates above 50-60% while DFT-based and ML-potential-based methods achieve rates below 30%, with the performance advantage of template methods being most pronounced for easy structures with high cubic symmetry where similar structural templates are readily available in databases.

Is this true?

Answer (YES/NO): NO